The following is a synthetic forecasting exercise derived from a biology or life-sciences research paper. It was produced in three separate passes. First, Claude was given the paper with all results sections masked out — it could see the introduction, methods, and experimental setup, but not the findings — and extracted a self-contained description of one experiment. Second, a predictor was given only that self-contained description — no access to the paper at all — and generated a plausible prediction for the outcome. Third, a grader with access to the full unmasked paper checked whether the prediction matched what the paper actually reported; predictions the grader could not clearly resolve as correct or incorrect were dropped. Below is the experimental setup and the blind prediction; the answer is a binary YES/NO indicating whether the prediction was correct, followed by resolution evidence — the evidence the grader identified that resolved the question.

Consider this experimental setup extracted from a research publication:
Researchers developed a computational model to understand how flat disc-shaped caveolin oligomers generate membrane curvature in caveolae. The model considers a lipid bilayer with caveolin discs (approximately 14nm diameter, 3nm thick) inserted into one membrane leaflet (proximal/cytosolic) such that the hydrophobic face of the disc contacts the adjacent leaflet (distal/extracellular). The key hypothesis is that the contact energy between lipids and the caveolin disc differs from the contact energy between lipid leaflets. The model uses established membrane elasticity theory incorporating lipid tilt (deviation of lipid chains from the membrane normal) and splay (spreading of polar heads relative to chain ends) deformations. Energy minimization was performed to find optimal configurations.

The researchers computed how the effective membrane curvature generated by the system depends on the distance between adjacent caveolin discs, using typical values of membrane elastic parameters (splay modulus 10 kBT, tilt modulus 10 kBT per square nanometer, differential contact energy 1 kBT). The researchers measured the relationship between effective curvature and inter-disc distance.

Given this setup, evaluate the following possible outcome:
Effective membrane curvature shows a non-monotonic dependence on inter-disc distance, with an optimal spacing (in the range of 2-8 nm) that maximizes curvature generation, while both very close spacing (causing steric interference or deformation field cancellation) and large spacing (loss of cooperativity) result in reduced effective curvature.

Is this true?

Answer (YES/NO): YES